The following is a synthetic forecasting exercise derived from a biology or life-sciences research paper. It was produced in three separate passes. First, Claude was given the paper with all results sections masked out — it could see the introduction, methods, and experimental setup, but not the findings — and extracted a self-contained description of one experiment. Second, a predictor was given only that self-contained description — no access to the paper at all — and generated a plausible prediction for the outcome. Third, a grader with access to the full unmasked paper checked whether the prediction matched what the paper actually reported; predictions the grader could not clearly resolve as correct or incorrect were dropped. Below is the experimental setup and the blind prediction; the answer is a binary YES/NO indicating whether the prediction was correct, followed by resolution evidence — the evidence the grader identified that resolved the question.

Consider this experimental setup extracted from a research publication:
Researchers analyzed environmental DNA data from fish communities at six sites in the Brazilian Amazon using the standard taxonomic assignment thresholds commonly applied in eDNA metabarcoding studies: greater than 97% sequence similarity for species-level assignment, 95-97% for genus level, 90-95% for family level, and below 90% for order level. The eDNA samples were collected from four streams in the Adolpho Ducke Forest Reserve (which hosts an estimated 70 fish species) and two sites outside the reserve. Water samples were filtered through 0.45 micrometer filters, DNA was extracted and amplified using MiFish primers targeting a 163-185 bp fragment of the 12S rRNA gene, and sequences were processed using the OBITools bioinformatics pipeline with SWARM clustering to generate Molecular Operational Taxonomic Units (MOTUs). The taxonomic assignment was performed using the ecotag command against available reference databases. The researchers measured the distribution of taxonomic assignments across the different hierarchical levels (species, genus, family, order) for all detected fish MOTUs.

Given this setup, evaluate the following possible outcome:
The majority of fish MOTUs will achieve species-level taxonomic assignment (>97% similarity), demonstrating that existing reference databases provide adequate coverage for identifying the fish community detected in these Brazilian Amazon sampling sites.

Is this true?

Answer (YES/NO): NO